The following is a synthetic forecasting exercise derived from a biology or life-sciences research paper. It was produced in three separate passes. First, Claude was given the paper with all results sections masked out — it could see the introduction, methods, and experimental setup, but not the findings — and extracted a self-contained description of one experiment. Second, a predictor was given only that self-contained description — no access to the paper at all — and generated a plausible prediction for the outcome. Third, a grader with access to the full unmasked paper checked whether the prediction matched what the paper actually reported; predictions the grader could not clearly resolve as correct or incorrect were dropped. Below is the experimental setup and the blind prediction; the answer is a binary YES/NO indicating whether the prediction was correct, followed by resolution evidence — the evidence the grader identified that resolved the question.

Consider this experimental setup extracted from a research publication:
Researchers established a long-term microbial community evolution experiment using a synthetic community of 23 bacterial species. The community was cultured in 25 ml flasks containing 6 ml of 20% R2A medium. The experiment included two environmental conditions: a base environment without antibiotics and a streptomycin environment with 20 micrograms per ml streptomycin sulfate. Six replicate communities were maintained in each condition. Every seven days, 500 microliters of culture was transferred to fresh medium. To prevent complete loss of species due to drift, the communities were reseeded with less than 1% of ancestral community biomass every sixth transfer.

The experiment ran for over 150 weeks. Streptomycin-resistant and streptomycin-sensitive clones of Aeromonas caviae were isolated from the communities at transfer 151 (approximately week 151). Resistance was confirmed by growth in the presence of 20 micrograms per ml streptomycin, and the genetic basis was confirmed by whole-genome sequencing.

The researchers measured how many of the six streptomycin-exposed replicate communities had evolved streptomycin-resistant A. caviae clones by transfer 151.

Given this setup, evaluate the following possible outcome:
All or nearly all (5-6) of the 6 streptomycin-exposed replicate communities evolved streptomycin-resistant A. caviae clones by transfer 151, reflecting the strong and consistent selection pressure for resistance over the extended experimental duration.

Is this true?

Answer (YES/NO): NO